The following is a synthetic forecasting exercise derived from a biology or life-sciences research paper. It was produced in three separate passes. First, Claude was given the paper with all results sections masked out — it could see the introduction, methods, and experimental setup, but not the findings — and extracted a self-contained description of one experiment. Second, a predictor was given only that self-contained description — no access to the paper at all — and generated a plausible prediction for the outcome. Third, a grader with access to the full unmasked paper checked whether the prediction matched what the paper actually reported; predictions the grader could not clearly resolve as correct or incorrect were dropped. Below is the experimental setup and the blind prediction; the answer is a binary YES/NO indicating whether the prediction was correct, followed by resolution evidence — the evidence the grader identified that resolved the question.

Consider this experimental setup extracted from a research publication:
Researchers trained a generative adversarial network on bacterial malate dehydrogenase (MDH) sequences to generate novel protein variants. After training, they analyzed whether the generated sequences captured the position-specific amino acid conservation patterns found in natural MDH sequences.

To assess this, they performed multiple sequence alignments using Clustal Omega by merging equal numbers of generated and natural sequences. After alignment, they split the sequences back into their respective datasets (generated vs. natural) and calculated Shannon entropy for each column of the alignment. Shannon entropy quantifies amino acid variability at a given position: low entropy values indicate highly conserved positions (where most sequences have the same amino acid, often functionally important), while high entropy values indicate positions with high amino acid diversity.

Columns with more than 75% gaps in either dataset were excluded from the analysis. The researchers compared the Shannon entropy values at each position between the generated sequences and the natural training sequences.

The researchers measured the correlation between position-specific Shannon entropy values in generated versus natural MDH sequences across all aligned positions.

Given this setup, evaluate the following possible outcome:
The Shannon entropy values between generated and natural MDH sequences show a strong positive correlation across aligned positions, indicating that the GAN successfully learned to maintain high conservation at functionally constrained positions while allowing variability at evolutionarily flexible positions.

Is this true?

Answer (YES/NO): YES